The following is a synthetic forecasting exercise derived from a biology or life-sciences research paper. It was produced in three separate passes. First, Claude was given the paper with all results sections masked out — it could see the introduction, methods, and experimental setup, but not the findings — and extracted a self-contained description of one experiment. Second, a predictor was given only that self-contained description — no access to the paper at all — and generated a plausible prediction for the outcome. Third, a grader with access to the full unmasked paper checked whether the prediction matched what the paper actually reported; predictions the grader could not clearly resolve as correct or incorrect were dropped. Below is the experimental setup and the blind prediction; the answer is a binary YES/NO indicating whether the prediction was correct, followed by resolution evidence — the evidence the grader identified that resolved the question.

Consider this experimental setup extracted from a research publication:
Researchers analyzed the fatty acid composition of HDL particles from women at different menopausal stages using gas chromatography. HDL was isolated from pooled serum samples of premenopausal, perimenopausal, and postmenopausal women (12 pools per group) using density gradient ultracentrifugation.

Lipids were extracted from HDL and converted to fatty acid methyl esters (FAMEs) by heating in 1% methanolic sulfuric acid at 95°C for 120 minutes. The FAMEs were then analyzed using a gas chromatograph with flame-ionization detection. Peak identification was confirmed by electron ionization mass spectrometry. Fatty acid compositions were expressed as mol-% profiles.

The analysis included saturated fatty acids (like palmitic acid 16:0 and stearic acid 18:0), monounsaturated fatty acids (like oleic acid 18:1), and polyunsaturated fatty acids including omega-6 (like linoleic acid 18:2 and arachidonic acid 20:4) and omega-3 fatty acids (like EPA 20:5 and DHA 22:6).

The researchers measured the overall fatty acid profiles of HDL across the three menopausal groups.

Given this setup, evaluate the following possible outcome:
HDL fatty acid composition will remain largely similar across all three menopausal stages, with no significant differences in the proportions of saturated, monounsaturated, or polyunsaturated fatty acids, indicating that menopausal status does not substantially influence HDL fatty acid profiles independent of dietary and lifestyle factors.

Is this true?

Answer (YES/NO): NO